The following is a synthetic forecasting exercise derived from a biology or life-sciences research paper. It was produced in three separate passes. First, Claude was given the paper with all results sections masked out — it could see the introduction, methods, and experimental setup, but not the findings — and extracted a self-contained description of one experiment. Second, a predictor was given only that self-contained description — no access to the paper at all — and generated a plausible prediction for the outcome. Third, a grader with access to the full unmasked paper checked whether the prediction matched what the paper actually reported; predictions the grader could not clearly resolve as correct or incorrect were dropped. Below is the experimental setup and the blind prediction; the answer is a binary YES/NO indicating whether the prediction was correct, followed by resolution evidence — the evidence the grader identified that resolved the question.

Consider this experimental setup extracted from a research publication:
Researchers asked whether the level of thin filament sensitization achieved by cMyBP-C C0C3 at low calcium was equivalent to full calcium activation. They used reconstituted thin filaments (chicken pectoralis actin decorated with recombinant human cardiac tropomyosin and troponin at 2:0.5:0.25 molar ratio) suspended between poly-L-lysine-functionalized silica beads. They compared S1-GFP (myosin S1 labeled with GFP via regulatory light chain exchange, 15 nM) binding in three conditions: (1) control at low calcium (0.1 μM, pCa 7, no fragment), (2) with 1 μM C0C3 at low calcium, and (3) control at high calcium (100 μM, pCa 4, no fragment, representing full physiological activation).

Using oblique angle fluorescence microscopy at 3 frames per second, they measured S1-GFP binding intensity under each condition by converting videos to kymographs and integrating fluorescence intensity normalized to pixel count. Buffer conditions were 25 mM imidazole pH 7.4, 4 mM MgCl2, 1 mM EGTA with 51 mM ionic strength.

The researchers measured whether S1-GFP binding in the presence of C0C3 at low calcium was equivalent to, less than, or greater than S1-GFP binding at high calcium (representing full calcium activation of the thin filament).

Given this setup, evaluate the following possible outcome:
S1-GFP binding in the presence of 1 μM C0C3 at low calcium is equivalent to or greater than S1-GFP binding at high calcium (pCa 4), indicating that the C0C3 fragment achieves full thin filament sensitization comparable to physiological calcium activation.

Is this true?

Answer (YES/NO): YES